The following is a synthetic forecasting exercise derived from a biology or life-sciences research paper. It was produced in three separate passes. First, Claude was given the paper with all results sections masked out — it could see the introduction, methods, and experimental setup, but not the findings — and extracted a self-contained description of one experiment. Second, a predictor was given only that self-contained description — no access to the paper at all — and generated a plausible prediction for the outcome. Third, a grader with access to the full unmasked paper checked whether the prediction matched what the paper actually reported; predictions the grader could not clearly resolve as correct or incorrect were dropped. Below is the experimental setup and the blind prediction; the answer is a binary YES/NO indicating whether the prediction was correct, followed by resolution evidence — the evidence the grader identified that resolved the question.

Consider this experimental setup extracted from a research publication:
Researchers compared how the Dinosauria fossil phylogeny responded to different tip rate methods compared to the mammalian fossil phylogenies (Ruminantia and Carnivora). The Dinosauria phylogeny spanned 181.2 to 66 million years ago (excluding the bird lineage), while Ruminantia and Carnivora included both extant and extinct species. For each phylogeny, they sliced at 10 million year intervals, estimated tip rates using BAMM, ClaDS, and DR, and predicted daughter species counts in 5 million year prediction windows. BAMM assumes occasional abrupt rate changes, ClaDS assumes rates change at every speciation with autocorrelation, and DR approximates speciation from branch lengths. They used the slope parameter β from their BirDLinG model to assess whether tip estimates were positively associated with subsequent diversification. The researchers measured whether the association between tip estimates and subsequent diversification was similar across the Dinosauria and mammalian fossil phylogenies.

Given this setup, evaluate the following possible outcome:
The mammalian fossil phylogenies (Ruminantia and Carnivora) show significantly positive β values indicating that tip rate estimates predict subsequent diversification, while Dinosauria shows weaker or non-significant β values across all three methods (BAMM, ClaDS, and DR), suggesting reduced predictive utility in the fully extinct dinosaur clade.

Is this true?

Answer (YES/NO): NO